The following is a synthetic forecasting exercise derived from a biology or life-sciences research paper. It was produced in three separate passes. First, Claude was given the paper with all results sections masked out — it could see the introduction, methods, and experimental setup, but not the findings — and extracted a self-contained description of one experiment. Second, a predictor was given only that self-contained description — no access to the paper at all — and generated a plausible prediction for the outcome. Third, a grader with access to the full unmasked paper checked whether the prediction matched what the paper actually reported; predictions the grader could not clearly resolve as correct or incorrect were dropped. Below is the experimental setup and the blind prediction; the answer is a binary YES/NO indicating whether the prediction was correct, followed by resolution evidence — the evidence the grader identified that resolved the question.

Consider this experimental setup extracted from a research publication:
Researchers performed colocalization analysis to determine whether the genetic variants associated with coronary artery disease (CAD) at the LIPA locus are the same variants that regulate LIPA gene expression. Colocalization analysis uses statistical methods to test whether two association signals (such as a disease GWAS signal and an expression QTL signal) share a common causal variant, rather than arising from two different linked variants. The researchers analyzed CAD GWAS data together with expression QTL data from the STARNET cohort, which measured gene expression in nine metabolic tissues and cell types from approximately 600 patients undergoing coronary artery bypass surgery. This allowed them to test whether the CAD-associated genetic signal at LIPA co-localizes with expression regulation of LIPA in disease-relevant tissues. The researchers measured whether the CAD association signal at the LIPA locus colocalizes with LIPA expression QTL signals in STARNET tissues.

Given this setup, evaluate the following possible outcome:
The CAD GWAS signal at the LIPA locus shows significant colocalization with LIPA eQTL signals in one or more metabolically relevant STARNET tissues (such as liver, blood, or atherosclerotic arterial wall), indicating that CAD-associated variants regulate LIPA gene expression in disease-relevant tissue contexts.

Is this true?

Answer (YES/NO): YES